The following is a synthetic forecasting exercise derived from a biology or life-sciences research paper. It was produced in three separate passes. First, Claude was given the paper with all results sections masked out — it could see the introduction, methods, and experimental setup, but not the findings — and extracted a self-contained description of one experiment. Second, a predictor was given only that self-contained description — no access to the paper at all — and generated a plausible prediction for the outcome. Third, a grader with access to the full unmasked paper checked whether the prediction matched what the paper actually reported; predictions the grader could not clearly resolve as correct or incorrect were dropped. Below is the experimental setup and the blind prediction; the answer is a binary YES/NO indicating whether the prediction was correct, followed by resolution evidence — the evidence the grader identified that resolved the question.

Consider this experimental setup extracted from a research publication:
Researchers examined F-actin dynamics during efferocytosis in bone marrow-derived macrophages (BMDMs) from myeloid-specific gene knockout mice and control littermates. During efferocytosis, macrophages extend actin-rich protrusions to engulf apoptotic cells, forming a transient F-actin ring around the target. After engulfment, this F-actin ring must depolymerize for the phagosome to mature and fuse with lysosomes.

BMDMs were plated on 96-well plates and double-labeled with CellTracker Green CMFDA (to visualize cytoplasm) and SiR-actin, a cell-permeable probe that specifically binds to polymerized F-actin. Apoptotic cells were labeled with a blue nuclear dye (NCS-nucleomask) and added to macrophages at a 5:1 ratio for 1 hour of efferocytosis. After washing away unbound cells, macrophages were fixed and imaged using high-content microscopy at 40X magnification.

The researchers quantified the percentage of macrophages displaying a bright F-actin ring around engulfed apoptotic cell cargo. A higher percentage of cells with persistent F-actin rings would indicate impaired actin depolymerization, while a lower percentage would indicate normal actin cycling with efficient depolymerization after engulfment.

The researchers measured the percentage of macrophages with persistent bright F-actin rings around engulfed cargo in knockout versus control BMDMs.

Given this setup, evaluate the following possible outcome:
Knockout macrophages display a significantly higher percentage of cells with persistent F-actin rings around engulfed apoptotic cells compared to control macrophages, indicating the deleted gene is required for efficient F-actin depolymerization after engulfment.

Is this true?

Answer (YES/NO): YES